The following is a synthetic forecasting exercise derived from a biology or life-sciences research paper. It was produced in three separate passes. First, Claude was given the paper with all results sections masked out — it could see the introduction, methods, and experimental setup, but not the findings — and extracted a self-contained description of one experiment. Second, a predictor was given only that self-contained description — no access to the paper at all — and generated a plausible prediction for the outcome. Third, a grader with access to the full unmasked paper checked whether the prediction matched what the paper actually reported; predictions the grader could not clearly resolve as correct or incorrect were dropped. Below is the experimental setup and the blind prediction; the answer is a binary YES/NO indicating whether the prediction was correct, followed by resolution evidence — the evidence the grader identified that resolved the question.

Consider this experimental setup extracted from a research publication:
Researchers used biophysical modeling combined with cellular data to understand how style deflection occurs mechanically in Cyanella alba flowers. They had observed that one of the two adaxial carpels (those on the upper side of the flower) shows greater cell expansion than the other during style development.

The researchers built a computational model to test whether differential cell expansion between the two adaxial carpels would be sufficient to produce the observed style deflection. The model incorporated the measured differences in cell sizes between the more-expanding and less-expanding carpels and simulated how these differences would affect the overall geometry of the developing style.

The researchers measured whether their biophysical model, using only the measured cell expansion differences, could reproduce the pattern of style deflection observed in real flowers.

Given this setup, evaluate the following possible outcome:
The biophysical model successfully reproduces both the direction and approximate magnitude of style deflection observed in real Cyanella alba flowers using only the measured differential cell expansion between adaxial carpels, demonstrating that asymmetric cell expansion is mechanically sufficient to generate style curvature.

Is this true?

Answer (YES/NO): NO